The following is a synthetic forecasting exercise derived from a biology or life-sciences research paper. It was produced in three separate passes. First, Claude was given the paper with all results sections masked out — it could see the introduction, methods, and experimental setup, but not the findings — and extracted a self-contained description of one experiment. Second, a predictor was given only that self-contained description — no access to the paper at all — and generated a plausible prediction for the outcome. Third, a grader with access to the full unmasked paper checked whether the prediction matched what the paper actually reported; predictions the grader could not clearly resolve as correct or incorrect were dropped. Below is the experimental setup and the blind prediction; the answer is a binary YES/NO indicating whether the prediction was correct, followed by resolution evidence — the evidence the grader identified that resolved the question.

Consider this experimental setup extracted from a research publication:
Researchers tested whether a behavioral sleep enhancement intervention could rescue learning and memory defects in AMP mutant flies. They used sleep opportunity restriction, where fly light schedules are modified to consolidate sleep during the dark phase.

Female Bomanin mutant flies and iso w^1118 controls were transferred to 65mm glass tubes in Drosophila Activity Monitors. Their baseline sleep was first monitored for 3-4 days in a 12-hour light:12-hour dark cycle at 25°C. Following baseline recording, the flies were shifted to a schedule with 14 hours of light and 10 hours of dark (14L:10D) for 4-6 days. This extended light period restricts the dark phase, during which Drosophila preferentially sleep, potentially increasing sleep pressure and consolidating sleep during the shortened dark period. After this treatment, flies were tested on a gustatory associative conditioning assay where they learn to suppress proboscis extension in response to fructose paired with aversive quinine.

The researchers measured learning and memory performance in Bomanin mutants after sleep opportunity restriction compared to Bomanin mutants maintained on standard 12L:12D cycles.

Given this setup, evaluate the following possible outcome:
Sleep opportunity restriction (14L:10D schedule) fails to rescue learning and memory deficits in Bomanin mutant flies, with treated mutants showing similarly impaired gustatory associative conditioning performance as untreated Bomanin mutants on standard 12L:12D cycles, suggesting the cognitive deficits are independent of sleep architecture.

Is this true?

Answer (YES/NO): NO